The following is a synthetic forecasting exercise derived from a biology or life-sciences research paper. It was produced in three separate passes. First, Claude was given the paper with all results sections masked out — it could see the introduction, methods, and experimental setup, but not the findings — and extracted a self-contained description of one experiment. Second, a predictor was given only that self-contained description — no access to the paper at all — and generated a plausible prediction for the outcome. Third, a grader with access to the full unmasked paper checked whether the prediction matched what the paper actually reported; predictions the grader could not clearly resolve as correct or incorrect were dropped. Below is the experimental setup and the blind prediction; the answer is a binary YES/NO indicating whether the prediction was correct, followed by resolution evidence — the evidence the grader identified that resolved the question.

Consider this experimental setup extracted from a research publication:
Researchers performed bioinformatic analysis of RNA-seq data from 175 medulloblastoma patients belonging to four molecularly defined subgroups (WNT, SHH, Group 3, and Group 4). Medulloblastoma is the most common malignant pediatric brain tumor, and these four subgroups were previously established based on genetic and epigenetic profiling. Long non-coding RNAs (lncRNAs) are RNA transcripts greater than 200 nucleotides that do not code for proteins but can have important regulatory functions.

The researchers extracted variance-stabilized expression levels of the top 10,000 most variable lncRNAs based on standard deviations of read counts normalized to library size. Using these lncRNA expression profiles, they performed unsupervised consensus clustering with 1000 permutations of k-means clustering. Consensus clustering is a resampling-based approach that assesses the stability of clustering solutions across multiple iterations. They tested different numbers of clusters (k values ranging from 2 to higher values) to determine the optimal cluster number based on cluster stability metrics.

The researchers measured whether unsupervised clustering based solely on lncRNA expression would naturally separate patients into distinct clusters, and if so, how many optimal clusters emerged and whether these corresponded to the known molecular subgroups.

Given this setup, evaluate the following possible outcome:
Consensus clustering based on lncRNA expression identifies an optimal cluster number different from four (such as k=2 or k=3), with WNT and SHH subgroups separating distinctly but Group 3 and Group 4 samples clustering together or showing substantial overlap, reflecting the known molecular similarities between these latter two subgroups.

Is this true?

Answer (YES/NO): NO